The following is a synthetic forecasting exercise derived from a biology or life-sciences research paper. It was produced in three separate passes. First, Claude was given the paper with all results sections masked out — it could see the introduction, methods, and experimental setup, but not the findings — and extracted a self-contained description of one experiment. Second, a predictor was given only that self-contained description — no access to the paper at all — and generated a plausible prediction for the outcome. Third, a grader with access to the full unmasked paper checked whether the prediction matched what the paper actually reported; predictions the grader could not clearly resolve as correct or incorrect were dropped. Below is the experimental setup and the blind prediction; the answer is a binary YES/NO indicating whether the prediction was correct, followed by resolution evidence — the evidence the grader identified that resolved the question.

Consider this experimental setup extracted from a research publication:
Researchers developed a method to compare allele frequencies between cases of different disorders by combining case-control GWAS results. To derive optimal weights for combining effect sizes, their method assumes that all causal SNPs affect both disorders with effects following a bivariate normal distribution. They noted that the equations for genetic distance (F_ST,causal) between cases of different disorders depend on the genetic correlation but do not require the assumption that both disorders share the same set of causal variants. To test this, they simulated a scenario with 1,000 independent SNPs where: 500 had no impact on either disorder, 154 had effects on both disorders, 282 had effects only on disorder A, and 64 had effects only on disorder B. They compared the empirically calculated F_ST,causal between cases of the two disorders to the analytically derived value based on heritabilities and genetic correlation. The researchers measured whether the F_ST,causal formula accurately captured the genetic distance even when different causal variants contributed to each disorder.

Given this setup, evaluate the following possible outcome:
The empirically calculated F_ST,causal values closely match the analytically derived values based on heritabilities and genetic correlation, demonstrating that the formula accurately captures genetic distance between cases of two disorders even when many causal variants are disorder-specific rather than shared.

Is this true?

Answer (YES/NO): YES